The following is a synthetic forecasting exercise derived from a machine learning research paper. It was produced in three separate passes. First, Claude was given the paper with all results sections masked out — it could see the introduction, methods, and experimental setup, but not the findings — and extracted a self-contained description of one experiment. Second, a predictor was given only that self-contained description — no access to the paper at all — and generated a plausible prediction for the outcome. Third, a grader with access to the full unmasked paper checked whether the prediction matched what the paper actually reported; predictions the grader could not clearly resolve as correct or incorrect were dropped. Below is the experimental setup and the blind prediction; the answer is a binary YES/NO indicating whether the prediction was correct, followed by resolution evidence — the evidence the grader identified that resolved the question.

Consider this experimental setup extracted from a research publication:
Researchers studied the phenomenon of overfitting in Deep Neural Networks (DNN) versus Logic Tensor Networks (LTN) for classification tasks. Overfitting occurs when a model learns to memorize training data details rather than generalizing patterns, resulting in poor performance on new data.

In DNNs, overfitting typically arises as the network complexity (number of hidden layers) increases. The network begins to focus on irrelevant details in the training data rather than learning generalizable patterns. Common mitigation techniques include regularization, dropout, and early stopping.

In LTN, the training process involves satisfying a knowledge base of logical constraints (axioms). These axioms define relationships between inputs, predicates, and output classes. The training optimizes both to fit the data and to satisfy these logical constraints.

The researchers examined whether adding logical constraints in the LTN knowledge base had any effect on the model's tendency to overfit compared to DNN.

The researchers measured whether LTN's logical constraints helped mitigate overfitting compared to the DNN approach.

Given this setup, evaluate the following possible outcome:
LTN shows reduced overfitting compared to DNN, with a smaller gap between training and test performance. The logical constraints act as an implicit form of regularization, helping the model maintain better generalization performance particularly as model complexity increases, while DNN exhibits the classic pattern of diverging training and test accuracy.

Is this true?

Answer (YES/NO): YES